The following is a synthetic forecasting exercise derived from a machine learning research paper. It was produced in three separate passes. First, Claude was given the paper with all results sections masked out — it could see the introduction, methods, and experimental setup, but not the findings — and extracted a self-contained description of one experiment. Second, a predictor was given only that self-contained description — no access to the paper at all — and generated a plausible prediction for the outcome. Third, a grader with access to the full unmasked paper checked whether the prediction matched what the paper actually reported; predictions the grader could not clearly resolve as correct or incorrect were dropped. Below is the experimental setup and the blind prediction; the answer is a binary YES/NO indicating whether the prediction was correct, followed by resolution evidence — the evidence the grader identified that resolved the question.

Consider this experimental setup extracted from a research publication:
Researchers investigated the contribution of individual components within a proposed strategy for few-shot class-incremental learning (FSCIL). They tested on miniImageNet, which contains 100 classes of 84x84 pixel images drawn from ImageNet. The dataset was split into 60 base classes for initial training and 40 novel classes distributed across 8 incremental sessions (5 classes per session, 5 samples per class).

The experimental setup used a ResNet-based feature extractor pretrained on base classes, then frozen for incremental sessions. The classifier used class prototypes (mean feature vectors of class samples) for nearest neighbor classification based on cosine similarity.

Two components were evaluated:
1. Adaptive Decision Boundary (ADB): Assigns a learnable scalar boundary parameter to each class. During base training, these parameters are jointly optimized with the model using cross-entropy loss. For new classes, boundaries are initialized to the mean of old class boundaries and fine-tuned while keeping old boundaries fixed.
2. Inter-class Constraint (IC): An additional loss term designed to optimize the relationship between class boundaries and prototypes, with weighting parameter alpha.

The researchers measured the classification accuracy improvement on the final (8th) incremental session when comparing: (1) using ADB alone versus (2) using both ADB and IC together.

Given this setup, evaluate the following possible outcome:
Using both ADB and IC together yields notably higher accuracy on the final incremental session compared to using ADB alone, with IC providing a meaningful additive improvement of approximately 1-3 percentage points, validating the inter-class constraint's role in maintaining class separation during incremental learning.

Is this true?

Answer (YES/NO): NO